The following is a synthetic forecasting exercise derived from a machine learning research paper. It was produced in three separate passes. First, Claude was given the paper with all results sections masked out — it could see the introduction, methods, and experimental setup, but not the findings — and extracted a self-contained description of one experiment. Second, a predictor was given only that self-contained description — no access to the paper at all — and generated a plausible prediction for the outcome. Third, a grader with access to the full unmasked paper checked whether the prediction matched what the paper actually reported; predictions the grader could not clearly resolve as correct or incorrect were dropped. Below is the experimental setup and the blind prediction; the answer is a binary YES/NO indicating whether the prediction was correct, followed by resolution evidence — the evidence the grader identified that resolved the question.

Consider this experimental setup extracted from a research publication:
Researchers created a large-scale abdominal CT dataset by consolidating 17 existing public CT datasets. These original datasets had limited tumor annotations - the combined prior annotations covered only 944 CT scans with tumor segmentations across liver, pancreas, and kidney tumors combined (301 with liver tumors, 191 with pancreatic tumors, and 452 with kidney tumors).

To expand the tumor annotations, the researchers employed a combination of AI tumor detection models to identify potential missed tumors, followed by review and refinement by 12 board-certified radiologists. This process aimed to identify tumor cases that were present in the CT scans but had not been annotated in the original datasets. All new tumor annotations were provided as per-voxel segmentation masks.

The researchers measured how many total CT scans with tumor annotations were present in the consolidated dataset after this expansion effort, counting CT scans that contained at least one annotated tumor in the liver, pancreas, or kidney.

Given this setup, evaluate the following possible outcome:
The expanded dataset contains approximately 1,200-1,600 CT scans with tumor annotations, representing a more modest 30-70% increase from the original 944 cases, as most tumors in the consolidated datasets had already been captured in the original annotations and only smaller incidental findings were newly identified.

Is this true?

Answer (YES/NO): NO